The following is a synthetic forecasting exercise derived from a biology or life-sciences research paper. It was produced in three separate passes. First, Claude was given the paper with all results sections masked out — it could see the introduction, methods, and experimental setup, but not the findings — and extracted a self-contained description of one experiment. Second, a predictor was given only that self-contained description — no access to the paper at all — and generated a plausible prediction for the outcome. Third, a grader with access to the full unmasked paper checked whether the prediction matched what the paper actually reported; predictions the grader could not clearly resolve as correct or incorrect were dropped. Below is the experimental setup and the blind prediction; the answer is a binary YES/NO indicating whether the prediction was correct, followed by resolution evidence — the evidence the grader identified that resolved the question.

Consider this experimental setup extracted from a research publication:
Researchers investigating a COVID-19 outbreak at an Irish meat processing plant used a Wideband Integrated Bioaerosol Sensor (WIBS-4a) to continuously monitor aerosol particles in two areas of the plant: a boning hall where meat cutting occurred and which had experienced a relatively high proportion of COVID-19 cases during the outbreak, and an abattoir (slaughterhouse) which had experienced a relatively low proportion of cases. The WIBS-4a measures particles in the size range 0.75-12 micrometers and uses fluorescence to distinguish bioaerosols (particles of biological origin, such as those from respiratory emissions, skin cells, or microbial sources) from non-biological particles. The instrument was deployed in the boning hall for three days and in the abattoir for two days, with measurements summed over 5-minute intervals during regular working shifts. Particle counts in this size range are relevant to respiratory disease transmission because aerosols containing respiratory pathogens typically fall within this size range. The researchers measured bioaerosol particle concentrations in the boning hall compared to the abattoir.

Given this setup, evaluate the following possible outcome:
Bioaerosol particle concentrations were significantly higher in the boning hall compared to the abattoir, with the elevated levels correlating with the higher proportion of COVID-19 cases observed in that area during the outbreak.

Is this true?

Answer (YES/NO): YES